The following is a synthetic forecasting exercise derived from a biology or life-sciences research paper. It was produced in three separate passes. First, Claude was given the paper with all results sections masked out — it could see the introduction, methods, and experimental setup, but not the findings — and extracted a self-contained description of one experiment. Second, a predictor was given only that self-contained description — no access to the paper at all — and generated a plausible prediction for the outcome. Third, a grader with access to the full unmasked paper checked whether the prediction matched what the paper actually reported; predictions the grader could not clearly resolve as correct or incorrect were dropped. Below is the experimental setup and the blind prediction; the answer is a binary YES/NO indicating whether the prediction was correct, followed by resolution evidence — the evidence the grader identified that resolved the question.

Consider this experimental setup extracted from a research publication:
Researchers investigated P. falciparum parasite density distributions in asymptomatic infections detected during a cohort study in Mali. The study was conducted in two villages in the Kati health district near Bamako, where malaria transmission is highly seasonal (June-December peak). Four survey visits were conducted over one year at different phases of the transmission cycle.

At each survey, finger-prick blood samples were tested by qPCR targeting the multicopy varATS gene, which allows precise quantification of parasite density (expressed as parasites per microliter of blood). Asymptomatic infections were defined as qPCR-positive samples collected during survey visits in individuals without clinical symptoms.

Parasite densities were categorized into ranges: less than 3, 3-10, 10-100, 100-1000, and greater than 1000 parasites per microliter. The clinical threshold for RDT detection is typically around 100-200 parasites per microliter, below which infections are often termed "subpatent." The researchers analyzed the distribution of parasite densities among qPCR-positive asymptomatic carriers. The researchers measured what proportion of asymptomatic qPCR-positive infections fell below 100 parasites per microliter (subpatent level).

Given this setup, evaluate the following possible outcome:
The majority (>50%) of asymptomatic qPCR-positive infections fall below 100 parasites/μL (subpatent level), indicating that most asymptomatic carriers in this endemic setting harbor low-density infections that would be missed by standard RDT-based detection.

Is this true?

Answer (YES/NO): YES